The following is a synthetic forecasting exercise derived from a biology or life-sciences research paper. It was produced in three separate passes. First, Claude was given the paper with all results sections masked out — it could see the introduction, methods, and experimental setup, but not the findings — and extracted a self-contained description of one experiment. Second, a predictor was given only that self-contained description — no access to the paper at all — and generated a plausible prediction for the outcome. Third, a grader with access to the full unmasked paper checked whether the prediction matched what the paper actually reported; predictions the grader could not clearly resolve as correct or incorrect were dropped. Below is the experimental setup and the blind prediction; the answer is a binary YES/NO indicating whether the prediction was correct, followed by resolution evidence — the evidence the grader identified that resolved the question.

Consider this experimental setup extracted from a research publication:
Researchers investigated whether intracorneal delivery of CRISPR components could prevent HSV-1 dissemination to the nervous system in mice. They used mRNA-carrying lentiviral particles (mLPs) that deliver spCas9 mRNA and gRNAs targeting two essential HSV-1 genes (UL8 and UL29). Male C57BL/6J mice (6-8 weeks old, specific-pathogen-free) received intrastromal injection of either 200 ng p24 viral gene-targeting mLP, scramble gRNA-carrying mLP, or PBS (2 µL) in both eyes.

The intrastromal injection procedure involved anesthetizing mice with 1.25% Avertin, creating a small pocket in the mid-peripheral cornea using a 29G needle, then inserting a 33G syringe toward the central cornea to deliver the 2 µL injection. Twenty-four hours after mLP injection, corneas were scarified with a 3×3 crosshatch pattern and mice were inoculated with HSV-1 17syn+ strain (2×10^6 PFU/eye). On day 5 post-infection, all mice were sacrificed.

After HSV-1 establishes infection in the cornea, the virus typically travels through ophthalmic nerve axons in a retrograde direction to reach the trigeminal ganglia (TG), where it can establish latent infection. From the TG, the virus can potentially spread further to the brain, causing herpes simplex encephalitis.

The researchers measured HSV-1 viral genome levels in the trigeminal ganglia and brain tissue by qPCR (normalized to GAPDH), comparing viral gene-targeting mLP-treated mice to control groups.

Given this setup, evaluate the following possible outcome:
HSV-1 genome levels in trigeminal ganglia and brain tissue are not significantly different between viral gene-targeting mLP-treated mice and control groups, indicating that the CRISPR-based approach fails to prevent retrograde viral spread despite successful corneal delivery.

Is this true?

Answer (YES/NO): NO